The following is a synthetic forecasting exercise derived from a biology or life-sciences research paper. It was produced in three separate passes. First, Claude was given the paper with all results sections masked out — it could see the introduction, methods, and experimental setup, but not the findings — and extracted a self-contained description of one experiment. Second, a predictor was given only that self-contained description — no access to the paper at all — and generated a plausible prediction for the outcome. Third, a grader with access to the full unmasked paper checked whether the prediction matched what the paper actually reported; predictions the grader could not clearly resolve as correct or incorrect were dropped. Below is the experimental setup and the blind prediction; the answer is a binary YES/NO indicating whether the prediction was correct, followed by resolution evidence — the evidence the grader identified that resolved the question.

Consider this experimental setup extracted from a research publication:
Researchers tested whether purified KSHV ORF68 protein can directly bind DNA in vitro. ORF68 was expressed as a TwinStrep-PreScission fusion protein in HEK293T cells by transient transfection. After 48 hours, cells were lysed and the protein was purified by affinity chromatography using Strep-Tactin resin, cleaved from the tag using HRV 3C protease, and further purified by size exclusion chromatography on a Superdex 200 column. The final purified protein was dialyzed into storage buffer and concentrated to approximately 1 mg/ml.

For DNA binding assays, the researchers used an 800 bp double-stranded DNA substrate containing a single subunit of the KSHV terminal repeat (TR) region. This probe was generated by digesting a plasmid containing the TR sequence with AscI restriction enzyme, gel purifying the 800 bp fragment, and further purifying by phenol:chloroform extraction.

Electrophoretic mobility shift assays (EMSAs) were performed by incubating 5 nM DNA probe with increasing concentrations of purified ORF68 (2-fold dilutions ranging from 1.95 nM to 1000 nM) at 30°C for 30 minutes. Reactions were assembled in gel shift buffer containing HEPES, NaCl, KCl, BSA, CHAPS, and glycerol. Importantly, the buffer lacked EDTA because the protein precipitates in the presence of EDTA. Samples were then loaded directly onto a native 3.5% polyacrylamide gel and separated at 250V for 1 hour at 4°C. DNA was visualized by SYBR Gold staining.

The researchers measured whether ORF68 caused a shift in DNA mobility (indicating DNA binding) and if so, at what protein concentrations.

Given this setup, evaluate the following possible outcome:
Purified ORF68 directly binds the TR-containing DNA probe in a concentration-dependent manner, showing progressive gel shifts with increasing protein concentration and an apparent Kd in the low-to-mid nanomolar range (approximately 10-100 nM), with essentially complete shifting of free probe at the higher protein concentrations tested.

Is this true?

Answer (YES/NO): YES